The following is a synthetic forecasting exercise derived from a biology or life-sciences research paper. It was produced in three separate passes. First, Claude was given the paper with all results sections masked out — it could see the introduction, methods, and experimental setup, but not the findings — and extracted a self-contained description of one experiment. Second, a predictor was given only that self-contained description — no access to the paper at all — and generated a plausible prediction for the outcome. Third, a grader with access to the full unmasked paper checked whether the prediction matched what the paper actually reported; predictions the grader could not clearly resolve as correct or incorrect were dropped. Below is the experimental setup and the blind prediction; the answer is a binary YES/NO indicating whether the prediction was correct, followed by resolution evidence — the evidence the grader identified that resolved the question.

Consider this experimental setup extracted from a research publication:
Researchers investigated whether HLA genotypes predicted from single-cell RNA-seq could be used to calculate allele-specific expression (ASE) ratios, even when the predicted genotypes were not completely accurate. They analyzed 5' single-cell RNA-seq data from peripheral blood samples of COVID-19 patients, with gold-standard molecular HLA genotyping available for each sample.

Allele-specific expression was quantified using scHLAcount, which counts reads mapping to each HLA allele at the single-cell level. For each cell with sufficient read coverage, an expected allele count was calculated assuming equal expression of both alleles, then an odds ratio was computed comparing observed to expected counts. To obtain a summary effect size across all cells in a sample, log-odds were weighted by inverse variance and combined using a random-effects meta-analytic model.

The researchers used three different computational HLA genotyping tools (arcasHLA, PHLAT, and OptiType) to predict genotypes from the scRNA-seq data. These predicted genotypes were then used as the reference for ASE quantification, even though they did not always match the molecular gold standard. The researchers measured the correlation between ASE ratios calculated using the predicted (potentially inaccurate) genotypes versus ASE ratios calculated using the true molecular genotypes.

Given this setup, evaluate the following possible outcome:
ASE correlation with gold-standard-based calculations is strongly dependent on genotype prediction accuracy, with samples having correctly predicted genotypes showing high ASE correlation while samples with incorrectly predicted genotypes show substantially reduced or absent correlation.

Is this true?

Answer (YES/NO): NO